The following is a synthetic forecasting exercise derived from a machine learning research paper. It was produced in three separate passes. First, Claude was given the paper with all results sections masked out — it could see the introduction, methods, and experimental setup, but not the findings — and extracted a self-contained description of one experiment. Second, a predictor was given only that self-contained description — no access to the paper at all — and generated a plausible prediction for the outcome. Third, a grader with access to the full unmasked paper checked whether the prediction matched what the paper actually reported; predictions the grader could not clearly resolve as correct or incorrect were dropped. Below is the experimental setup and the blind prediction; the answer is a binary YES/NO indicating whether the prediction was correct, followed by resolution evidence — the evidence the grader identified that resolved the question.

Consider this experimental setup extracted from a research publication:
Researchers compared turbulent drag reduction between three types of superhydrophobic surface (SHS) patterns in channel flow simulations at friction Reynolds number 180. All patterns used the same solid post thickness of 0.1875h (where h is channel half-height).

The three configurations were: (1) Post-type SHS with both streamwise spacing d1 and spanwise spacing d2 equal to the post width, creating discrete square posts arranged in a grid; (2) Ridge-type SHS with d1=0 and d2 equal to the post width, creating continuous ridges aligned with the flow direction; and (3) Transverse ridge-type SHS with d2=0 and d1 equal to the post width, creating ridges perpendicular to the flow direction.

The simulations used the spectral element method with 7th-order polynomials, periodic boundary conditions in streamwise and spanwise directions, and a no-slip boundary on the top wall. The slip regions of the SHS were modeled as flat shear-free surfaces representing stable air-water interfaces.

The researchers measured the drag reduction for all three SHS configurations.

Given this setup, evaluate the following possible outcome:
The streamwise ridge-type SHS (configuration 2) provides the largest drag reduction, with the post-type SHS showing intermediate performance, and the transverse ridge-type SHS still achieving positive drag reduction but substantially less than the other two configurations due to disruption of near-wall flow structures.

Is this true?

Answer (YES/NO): NO